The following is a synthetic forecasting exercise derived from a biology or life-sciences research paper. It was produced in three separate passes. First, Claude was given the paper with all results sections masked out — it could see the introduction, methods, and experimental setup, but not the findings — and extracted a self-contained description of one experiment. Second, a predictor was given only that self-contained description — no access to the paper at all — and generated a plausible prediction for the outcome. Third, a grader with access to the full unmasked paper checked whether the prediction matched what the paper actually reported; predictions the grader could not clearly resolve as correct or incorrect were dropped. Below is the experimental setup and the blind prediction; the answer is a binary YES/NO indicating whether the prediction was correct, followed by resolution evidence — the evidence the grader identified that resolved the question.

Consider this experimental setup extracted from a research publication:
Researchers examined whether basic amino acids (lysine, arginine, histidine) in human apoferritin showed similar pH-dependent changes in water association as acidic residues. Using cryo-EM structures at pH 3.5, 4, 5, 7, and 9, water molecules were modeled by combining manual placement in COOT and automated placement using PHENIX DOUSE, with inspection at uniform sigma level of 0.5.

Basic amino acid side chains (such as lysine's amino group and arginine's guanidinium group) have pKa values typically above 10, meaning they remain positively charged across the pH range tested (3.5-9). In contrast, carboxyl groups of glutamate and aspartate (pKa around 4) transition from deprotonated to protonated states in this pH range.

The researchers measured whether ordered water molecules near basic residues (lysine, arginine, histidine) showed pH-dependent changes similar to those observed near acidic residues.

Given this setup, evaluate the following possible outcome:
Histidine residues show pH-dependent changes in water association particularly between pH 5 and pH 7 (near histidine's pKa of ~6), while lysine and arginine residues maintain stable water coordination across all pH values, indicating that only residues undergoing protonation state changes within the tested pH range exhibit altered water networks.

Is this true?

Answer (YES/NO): NO